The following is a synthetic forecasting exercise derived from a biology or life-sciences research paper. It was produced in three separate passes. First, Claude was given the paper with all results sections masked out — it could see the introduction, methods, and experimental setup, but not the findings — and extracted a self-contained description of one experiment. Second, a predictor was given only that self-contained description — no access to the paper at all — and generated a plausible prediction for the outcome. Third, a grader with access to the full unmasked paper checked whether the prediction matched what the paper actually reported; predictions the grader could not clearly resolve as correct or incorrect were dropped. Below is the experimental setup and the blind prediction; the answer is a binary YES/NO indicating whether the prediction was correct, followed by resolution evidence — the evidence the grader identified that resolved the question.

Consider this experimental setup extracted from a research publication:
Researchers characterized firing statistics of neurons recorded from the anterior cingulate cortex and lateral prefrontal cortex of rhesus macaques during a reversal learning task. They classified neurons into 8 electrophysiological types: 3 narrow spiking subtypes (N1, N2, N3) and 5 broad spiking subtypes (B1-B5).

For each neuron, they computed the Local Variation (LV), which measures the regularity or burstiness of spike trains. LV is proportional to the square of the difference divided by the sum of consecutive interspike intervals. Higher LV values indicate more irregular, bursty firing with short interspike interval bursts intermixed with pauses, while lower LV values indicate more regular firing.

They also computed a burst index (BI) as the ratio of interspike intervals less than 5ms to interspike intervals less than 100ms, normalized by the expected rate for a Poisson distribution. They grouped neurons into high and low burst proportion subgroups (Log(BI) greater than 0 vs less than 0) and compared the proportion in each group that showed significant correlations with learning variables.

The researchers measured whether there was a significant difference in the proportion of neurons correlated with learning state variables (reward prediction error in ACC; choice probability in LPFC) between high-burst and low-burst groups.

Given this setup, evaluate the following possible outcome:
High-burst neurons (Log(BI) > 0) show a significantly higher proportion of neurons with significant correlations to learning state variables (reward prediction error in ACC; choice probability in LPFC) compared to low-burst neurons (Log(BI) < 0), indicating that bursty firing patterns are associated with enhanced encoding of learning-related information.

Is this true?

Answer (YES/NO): NO